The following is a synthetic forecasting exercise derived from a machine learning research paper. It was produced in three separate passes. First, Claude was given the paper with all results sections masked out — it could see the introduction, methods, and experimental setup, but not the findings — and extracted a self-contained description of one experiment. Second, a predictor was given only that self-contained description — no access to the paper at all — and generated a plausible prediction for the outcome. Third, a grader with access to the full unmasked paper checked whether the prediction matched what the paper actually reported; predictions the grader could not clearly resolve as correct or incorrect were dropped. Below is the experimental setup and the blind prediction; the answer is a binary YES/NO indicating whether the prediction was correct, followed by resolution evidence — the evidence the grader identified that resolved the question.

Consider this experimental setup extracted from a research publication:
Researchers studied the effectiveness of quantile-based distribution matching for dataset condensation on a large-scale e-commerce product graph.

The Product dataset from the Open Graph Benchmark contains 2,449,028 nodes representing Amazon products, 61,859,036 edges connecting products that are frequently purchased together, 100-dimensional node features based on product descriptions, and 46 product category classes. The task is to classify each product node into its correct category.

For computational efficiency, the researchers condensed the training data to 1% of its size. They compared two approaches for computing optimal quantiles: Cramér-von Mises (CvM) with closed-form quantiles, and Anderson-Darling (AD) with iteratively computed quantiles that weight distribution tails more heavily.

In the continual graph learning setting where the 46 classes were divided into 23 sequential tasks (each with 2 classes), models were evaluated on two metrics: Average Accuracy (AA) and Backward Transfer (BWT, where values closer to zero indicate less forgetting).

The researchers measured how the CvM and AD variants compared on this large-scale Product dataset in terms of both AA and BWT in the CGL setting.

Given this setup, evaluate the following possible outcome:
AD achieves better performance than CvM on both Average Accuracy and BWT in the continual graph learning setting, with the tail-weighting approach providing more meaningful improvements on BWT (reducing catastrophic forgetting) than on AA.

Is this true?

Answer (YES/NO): NO